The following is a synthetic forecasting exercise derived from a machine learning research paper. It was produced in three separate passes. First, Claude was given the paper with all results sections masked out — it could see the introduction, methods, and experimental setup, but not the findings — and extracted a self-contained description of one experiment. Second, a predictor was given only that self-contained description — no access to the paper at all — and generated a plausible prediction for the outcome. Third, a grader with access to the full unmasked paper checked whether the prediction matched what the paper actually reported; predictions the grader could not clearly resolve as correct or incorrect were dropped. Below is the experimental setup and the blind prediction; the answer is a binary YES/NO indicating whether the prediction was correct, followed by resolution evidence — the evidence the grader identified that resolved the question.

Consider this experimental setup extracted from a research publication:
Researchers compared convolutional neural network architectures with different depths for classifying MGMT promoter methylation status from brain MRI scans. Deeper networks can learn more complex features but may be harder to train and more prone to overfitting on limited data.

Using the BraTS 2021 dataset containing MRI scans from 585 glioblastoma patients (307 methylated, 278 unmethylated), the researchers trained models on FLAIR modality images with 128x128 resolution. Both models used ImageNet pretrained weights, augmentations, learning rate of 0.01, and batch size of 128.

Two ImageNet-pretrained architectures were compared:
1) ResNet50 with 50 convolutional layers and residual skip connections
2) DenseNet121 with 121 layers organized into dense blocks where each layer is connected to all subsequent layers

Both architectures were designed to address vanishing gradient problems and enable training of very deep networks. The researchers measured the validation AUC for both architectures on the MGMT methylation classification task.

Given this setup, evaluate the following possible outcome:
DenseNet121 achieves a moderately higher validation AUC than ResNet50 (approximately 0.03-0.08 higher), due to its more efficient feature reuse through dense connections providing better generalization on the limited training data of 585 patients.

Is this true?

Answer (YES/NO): NO